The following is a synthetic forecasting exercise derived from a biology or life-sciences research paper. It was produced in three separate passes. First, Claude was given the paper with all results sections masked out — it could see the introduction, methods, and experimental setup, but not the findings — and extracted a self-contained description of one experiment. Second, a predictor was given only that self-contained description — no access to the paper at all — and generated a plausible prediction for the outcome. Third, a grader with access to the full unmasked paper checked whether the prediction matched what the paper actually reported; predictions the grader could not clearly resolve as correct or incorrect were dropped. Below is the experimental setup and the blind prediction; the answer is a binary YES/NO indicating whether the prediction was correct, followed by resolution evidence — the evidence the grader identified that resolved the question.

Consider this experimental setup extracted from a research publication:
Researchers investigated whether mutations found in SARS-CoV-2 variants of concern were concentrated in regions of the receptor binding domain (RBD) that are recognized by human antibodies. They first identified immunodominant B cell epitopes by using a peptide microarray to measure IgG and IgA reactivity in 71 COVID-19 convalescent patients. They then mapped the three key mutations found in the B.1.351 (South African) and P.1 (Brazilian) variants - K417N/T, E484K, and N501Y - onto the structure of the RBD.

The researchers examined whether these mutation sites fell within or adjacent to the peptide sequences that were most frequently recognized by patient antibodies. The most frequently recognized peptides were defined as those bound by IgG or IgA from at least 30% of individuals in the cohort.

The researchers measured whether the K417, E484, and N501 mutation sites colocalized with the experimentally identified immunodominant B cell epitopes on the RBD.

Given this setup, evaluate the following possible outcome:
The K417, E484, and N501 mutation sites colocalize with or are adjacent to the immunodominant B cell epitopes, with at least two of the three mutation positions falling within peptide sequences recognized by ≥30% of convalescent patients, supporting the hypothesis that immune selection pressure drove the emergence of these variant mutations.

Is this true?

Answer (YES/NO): NO